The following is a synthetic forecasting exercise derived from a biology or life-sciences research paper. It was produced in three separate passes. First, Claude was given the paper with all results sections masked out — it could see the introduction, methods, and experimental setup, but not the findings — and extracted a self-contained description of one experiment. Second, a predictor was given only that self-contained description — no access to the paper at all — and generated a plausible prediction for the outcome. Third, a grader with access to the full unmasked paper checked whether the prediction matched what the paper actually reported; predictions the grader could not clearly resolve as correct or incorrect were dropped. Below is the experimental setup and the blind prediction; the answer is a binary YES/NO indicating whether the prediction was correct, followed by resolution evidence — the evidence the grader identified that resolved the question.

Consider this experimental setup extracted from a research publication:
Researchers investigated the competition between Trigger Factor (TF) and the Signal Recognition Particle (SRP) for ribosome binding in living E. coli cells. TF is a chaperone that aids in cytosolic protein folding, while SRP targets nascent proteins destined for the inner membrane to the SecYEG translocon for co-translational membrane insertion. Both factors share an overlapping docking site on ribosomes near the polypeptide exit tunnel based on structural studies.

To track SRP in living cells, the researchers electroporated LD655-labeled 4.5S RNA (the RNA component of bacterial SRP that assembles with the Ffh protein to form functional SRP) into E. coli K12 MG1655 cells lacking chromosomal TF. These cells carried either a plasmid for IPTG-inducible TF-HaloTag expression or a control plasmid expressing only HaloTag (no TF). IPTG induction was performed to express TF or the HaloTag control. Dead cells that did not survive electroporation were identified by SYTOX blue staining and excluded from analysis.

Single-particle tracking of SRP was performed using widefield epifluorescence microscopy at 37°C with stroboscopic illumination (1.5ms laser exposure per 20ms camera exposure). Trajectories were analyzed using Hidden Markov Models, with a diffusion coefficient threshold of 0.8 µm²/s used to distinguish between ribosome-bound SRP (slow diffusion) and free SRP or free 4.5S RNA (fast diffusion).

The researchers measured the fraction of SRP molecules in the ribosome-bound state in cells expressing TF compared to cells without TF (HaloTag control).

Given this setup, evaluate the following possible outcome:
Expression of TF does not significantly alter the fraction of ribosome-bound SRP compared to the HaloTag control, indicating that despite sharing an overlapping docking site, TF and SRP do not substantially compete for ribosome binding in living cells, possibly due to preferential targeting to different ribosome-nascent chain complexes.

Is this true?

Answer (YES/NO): NO